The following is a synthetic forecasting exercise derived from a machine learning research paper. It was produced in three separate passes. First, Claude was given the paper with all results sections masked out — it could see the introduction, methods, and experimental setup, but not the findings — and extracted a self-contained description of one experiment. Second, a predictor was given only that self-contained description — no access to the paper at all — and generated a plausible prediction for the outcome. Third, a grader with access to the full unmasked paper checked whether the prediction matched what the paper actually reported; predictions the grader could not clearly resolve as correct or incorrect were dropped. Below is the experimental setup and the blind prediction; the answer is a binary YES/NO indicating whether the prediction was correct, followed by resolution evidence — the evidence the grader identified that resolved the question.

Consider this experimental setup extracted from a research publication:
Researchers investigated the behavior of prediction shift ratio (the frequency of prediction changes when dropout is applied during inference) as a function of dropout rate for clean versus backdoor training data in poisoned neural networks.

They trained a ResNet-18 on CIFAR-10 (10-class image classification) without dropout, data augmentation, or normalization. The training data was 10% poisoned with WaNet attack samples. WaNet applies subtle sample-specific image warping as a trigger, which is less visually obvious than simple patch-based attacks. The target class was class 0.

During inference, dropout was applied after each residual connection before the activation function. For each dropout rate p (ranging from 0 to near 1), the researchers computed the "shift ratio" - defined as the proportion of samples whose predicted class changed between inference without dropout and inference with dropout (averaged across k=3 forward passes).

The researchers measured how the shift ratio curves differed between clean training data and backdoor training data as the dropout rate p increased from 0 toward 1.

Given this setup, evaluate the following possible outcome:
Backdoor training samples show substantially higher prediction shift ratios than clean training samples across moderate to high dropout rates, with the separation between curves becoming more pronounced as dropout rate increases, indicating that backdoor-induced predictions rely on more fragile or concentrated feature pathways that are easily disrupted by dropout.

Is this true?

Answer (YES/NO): NO